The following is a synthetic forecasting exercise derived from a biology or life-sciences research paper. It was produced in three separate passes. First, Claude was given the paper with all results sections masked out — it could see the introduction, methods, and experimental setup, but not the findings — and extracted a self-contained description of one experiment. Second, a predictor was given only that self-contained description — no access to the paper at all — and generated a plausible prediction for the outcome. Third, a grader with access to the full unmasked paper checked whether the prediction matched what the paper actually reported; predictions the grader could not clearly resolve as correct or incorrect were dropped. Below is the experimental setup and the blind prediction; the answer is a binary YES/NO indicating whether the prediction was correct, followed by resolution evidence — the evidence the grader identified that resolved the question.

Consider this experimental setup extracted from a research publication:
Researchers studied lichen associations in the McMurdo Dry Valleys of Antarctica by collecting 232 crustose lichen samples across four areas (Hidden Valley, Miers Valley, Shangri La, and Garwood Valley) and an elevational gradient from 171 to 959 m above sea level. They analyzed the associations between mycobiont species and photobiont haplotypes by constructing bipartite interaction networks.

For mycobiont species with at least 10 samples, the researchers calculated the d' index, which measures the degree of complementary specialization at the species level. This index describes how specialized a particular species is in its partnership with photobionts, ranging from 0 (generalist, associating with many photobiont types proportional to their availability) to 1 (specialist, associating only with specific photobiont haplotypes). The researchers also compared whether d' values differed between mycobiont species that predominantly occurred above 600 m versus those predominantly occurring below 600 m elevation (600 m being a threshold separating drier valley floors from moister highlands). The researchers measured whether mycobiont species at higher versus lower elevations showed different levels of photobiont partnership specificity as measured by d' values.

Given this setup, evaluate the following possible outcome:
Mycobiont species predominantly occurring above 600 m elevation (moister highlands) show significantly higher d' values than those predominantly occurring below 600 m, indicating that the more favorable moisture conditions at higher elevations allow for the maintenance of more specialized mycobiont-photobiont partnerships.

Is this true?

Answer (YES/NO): YES